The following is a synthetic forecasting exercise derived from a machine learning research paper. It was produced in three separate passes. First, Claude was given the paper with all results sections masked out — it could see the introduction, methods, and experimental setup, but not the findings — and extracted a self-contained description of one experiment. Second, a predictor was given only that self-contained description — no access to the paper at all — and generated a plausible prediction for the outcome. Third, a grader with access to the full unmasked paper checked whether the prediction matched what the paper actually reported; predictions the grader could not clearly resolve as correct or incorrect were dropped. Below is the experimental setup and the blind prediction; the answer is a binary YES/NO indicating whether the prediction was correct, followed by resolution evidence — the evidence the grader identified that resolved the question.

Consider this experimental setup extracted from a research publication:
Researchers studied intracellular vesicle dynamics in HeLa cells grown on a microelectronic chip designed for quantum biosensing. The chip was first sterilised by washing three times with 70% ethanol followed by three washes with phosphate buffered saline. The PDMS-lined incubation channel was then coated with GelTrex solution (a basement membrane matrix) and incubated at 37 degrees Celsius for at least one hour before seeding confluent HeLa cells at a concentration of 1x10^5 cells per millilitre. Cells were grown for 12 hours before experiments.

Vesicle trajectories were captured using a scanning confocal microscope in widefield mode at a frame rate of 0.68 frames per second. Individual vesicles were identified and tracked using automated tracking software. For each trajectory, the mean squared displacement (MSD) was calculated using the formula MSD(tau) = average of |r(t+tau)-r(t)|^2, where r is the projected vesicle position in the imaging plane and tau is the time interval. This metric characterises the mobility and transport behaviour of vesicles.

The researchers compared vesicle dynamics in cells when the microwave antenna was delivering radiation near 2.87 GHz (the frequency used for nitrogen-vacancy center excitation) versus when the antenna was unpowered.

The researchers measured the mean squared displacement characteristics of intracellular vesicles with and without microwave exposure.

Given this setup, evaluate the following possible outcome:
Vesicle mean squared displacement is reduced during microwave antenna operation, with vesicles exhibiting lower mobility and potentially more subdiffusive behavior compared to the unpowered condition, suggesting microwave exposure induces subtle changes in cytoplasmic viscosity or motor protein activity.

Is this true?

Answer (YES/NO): NO